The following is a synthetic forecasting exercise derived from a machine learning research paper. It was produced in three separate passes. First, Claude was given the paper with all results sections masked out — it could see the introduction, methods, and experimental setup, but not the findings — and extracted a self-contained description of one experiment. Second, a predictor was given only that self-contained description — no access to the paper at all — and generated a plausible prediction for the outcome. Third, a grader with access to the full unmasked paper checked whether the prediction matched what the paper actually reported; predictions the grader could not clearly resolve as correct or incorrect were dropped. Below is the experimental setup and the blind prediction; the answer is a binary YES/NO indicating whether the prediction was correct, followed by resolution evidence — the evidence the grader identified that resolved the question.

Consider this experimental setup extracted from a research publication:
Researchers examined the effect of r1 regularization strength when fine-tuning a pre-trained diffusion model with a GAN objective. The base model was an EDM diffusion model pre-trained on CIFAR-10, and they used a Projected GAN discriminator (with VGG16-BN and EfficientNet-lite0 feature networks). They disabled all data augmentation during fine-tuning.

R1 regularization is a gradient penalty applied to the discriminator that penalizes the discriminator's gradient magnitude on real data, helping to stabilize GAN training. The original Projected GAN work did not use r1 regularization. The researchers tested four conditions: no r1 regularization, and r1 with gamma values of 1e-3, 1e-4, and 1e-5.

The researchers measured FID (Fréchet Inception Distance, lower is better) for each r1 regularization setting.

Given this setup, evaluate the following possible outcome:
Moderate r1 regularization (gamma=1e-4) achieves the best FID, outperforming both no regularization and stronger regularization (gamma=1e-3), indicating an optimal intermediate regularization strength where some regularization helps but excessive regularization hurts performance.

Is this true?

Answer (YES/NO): YES